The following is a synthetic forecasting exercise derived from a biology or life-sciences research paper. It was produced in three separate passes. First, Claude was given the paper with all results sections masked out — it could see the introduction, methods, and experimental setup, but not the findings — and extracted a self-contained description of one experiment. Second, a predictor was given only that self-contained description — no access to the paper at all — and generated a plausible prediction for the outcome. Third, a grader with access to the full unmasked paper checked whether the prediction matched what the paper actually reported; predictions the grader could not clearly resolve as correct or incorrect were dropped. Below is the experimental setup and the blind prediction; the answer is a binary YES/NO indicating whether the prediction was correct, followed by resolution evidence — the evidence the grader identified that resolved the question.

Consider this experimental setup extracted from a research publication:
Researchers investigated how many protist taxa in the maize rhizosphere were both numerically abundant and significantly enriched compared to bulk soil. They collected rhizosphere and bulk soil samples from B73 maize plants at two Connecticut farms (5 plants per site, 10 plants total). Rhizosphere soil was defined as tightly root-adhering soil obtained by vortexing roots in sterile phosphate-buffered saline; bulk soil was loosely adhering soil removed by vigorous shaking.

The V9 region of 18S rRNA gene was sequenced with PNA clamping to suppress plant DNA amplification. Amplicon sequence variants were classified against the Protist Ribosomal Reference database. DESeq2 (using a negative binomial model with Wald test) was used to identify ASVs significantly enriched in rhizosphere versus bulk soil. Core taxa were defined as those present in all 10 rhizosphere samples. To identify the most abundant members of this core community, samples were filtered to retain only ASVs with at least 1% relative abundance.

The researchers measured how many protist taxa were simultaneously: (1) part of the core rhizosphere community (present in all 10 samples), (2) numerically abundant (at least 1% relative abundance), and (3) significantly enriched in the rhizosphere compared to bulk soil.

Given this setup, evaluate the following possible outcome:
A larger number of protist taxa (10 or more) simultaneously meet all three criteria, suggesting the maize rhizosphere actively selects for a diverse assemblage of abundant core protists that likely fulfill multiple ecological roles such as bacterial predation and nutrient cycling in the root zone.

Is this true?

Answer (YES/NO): NO